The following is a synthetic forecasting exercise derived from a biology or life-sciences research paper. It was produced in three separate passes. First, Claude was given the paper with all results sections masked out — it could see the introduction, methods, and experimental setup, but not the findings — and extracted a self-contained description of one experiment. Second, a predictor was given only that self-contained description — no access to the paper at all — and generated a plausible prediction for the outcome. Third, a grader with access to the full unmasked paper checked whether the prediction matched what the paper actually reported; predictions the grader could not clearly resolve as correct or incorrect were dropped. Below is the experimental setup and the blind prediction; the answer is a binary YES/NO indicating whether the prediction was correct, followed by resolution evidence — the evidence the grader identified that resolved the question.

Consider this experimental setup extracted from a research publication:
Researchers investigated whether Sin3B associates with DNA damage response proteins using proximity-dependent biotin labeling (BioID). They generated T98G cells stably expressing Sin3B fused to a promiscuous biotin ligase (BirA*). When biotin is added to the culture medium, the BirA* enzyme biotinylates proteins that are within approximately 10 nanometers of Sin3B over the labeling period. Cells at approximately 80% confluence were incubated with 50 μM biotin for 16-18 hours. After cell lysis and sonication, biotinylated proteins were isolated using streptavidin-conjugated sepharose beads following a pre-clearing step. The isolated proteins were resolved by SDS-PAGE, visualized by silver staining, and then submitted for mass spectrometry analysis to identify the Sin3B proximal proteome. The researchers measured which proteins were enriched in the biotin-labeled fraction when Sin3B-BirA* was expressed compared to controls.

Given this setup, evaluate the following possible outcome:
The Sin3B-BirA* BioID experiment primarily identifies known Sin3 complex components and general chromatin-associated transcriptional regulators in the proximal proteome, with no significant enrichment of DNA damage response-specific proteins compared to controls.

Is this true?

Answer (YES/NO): NO